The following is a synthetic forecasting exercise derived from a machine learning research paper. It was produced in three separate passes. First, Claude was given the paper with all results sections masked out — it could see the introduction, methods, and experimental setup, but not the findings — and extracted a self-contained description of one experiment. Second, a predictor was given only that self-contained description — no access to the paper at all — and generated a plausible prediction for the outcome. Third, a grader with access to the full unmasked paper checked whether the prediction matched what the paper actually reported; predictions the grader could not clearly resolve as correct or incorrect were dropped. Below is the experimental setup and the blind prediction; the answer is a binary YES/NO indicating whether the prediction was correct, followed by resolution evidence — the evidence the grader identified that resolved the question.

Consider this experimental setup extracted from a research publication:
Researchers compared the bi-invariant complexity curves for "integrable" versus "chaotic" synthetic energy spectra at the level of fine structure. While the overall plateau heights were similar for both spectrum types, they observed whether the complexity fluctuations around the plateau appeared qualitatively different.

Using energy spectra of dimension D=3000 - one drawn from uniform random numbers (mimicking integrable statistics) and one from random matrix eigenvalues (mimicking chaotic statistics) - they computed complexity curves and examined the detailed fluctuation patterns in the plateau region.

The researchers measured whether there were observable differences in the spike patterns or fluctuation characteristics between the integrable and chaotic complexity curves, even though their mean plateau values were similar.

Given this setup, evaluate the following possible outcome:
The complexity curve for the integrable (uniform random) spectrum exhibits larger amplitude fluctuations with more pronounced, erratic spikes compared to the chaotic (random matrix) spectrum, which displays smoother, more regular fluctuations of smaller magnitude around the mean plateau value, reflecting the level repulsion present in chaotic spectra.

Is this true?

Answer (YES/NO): NO